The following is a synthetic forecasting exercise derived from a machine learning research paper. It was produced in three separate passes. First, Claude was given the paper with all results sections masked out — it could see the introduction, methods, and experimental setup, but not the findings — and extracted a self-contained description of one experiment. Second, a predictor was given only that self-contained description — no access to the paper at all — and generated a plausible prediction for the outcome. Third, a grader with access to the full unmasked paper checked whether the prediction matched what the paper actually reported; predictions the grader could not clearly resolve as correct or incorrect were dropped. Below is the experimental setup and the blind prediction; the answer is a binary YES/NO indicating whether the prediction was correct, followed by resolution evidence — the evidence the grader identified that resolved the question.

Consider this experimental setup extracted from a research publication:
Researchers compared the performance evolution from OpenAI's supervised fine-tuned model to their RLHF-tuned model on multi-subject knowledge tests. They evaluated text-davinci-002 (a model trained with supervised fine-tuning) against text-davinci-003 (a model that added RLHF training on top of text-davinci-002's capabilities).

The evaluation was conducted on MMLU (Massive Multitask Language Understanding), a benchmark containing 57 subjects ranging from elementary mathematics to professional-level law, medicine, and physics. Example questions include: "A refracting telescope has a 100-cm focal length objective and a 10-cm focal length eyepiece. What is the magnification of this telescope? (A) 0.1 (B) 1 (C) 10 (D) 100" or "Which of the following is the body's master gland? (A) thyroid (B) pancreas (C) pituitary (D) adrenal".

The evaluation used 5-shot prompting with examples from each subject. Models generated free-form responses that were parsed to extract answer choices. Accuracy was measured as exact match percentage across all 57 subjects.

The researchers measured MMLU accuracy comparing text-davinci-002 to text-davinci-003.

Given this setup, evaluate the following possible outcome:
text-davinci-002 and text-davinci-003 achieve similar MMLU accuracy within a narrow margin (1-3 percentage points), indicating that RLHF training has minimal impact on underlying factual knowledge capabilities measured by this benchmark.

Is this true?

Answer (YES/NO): YES